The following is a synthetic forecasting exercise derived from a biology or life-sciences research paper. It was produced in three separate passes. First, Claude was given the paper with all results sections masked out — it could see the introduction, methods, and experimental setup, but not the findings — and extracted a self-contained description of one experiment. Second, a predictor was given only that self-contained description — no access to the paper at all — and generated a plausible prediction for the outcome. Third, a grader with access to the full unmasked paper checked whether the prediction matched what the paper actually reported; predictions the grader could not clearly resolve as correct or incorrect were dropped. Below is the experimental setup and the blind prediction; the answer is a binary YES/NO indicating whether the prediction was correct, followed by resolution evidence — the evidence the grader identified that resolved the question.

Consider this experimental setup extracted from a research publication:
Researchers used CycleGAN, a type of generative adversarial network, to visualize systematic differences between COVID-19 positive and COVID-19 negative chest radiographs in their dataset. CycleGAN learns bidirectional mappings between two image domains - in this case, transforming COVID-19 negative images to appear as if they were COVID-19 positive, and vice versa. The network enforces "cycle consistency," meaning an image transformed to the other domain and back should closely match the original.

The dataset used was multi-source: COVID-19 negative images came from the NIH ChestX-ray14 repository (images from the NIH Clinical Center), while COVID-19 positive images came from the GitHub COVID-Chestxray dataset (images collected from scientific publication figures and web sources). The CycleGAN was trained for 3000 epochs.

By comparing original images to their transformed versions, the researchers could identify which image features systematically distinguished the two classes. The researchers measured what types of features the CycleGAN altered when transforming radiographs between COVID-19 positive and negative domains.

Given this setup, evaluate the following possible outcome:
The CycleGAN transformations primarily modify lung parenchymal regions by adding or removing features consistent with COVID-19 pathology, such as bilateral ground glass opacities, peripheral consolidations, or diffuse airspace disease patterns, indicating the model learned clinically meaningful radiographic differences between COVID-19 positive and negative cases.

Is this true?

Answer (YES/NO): NO